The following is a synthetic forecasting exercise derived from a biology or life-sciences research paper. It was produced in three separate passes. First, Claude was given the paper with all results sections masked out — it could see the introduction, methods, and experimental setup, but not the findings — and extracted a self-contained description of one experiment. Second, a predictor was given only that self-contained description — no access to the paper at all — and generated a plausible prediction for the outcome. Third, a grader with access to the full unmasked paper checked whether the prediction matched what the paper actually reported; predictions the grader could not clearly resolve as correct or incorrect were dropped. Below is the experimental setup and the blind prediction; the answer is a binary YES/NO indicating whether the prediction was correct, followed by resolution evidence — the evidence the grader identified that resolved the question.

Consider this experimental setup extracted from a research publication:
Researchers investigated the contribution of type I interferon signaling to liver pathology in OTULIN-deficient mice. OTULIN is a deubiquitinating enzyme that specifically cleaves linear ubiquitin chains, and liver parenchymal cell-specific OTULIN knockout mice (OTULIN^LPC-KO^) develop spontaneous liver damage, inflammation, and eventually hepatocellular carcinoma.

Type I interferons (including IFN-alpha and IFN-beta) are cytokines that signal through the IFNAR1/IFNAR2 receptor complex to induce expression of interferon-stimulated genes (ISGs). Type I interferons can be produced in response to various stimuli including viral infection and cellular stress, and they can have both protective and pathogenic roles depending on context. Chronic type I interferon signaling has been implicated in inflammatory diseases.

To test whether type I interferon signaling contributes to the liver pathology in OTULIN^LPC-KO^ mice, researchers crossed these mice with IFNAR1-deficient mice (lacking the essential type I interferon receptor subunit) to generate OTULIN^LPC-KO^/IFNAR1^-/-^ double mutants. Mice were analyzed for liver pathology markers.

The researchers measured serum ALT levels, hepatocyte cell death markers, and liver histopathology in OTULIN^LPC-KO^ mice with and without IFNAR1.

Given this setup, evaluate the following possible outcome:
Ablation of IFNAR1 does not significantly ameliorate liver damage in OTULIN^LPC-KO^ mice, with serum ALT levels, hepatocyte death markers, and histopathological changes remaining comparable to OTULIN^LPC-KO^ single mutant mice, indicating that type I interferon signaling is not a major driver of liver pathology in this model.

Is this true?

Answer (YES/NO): NO